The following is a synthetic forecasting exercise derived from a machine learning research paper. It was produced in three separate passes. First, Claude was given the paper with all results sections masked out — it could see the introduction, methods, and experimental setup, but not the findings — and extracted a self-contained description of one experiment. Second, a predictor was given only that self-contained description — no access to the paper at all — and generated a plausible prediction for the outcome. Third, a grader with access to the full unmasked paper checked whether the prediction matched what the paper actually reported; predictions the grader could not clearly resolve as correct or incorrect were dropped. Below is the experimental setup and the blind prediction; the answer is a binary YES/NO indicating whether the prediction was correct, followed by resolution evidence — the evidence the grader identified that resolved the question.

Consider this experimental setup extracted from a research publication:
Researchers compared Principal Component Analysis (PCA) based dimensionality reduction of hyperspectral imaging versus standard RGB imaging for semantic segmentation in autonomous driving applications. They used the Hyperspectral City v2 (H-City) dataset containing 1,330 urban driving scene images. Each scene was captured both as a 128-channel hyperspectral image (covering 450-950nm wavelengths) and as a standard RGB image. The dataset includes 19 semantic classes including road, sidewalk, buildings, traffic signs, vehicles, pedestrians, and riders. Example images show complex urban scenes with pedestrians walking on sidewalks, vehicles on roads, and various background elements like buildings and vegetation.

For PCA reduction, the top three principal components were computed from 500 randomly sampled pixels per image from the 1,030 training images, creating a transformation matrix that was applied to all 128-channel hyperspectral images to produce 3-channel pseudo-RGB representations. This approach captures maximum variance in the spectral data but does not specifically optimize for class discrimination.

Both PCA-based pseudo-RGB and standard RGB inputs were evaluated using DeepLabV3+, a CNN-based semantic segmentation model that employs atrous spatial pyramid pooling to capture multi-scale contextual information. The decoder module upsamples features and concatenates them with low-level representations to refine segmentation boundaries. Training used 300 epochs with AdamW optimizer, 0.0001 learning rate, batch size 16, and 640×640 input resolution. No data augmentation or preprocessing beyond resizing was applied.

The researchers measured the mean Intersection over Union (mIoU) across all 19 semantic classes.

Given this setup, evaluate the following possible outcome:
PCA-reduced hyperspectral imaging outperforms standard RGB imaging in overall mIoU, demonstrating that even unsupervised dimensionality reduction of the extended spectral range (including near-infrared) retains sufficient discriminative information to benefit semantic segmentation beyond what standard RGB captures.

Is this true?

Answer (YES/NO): NO